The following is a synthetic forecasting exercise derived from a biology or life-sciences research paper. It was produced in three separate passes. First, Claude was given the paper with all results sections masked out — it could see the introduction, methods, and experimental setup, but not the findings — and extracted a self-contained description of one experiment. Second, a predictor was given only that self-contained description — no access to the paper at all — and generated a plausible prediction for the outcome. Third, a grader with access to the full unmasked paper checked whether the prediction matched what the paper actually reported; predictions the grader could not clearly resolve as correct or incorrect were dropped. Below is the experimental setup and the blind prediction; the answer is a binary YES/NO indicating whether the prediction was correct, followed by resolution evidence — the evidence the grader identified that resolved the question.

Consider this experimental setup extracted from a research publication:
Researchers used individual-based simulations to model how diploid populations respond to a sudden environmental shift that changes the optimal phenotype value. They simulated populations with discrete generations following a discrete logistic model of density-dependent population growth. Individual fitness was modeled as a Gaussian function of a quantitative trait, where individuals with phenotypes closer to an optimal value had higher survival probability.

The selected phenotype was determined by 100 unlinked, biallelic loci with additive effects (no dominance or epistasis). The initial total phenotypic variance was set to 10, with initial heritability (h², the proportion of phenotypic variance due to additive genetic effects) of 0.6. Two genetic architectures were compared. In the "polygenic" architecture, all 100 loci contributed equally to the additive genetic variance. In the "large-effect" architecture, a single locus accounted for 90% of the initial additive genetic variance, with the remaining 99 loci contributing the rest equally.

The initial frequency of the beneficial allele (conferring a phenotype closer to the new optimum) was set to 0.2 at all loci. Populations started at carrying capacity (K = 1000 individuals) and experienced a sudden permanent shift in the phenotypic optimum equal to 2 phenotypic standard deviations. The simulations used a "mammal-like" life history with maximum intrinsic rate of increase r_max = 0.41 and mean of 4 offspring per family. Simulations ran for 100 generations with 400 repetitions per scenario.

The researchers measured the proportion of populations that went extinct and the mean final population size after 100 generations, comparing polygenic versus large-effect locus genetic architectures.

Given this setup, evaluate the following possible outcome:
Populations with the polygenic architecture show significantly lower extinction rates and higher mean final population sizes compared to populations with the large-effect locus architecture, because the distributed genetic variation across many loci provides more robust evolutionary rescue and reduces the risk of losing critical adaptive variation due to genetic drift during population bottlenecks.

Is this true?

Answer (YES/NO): YES